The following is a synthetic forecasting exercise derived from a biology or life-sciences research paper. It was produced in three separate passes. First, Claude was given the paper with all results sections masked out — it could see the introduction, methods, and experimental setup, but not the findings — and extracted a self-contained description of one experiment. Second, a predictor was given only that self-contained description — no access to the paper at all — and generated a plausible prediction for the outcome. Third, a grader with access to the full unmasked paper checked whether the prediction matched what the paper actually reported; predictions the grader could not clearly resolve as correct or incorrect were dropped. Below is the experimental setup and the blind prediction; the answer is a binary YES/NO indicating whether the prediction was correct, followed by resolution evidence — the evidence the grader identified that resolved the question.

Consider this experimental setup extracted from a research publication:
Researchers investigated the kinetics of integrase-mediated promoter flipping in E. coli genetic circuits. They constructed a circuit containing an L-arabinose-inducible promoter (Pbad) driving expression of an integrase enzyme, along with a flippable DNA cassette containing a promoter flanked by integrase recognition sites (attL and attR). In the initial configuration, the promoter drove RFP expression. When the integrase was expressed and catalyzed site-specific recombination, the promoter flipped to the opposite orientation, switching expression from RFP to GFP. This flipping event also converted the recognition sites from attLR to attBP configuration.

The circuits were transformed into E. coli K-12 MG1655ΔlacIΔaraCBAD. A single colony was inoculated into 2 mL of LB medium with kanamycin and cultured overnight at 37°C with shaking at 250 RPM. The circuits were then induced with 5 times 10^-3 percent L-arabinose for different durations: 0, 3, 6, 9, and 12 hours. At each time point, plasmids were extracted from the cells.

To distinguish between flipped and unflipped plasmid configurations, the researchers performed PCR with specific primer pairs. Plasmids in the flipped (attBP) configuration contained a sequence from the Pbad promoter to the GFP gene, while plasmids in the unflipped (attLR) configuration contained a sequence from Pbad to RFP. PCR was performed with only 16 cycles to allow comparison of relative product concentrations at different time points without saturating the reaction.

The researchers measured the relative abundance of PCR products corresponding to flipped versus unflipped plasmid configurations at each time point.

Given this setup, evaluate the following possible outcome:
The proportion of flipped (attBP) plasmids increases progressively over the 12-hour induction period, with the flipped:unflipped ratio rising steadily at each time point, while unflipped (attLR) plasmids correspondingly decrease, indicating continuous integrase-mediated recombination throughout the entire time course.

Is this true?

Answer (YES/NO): NO